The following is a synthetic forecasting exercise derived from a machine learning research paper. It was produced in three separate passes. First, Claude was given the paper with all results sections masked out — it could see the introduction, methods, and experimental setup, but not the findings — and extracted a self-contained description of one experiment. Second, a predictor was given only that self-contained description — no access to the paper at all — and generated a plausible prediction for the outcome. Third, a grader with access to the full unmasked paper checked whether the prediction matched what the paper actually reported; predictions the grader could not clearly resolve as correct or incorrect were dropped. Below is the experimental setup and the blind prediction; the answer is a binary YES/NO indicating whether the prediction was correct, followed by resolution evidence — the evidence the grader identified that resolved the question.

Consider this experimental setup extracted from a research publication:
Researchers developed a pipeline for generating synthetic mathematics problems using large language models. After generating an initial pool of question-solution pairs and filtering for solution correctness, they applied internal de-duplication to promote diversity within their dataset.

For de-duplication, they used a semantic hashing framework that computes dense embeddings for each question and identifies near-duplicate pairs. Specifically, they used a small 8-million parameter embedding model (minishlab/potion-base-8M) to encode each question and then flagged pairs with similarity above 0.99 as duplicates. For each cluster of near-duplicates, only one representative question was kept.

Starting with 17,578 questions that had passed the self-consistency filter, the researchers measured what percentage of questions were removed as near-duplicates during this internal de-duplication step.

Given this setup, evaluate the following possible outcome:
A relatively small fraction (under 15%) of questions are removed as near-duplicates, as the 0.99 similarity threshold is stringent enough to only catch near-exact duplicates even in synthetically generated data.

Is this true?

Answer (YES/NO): YES